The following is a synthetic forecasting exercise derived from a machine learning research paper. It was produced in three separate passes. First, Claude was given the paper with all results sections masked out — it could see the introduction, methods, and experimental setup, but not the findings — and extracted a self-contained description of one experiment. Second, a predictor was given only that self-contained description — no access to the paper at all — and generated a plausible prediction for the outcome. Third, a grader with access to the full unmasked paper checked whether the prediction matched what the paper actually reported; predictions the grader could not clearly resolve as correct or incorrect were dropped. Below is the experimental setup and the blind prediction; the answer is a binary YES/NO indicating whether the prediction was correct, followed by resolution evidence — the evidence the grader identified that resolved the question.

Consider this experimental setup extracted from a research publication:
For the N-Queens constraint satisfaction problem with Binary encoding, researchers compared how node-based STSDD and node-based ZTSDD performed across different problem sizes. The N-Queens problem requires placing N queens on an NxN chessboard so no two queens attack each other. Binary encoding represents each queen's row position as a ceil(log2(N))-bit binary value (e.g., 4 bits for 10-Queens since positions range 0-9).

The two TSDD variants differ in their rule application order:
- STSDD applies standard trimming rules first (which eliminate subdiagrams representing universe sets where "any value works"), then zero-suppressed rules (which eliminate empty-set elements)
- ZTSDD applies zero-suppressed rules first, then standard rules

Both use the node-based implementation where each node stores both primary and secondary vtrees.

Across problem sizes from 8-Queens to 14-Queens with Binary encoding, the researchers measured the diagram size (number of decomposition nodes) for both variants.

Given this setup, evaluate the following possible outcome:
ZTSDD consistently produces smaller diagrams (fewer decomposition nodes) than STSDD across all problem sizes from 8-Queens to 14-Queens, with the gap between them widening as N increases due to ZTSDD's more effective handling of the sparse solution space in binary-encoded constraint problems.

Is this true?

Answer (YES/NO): NO